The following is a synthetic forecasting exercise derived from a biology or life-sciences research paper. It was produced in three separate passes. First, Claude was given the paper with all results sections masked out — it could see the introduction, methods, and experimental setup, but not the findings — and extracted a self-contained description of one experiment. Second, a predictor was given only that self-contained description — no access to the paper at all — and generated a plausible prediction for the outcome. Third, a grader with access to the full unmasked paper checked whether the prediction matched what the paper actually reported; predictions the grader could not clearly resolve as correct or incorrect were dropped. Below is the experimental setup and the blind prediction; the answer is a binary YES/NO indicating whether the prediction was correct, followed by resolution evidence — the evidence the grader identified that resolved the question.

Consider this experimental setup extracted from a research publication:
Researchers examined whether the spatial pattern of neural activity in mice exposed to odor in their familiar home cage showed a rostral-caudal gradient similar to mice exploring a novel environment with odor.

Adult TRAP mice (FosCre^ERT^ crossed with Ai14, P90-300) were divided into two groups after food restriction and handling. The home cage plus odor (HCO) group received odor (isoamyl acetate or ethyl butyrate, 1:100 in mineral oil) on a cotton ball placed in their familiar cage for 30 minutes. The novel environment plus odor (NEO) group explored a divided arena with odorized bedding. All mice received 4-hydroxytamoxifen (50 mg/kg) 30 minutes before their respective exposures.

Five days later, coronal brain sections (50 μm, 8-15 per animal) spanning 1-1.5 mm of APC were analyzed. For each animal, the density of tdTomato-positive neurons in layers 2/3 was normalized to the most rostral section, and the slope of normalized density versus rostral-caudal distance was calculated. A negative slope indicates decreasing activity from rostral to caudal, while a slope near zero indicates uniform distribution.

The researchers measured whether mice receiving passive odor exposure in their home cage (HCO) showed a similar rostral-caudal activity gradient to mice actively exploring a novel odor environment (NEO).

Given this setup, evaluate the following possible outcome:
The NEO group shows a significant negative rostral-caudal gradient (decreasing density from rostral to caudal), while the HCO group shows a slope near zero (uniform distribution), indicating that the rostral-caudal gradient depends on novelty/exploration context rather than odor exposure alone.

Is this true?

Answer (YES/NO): NO